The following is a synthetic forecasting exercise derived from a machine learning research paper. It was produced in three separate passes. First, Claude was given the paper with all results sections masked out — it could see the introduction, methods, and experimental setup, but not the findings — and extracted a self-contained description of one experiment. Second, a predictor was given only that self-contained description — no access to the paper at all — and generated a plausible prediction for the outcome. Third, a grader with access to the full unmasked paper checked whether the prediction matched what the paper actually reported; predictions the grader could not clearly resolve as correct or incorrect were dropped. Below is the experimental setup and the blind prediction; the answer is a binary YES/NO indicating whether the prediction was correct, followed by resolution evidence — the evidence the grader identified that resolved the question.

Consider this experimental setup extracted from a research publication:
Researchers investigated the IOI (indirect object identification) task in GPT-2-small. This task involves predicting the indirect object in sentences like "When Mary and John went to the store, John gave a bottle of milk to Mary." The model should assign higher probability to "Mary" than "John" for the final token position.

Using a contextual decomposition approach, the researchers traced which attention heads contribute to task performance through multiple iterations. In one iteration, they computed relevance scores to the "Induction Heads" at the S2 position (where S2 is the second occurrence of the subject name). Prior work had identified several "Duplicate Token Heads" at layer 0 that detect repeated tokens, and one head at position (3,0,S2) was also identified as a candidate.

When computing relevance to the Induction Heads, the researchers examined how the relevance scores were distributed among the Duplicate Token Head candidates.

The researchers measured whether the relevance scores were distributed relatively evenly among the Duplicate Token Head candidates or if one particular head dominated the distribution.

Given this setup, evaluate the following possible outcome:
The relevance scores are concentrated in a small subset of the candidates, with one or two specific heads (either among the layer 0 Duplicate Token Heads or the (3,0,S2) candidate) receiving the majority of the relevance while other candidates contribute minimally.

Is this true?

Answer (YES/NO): YES